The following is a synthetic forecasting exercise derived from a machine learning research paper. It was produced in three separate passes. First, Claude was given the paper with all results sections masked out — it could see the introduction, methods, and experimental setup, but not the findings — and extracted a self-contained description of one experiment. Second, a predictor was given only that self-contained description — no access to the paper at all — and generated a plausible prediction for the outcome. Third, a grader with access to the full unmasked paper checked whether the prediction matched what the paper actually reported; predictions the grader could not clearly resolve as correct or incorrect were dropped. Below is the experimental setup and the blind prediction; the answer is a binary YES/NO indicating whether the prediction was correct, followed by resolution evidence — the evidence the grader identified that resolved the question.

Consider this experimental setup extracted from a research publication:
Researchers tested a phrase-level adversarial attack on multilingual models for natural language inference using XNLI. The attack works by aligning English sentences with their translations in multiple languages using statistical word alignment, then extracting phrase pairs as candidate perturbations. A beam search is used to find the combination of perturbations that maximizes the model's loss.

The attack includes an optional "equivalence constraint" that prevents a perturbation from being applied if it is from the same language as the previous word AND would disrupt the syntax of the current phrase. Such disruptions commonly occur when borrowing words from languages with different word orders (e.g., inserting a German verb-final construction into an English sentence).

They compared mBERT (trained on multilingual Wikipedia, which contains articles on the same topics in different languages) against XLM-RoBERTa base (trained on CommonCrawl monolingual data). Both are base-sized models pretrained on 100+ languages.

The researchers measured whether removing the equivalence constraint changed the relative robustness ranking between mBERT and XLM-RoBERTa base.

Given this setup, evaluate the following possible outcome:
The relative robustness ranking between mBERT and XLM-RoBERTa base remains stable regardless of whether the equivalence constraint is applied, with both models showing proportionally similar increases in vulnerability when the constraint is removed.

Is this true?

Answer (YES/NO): NO